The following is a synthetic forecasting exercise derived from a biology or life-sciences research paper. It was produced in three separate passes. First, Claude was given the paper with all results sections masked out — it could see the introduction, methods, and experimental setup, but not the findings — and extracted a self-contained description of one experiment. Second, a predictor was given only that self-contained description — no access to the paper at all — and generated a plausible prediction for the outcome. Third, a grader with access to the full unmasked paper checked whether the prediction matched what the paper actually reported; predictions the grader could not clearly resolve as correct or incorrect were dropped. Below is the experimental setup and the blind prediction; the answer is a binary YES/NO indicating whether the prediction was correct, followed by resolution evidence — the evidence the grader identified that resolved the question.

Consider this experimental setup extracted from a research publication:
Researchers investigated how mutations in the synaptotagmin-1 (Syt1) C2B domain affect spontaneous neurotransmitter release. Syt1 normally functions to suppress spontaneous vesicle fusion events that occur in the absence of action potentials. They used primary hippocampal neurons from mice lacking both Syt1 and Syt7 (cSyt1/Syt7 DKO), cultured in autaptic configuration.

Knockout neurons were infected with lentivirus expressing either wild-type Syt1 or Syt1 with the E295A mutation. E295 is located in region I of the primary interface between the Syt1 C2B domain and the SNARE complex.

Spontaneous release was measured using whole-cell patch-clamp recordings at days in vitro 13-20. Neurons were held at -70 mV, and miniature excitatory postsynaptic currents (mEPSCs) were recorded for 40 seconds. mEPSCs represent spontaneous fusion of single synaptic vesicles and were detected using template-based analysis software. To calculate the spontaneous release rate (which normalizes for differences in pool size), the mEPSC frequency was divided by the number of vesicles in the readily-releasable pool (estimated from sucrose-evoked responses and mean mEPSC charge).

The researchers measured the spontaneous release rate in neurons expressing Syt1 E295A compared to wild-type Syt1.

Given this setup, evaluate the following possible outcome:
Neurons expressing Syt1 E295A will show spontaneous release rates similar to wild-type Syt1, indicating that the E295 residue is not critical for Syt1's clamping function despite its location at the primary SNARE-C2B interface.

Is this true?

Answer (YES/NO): NO